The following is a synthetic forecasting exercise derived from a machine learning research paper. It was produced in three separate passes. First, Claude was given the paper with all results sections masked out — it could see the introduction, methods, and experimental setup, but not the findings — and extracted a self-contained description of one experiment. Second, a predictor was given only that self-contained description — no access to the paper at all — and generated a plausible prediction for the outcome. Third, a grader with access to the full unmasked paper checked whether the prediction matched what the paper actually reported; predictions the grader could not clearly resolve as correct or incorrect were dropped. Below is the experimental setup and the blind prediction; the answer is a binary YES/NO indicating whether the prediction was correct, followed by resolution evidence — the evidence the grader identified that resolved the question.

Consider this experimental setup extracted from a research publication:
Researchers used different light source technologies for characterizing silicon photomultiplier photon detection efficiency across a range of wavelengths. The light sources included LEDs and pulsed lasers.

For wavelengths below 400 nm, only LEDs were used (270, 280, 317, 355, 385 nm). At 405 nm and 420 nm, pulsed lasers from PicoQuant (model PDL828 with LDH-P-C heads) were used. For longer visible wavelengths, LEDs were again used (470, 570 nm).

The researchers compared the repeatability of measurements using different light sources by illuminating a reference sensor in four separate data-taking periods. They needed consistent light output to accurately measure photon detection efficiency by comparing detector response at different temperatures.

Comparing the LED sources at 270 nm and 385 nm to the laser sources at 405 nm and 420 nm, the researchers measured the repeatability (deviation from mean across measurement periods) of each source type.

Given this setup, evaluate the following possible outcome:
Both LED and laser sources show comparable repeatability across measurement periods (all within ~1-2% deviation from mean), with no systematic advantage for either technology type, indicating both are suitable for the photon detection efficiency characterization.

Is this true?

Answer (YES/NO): NO